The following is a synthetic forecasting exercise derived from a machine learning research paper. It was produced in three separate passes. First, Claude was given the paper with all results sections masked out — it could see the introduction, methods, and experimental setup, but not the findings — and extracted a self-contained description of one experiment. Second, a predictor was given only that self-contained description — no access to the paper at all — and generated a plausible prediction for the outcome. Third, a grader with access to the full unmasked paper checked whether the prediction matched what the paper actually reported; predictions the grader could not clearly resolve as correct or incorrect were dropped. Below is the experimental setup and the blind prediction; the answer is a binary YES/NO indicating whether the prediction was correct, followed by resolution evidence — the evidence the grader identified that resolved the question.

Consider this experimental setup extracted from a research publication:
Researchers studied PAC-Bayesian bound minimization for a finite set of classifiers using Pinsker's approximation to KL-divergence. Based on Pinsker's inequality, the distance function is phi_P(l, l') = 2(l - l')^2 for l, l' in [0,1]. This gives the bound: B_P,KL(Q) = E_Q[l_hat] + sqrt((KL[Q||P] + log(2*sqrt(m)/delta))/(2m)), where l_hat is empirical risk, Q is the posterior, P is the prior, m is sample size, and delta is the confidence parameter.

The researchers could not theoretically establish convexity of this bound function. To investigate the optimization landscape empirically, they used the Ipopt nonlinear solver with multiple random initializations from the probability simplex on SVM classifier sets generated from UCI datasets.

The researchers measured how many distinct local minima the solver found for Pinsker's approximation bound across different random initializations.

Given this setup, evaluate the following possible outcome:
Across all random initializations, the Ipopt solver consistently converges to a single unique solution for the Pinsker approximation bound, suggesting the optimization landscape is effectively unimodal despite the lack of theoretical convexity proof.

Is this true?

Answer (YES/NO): YES